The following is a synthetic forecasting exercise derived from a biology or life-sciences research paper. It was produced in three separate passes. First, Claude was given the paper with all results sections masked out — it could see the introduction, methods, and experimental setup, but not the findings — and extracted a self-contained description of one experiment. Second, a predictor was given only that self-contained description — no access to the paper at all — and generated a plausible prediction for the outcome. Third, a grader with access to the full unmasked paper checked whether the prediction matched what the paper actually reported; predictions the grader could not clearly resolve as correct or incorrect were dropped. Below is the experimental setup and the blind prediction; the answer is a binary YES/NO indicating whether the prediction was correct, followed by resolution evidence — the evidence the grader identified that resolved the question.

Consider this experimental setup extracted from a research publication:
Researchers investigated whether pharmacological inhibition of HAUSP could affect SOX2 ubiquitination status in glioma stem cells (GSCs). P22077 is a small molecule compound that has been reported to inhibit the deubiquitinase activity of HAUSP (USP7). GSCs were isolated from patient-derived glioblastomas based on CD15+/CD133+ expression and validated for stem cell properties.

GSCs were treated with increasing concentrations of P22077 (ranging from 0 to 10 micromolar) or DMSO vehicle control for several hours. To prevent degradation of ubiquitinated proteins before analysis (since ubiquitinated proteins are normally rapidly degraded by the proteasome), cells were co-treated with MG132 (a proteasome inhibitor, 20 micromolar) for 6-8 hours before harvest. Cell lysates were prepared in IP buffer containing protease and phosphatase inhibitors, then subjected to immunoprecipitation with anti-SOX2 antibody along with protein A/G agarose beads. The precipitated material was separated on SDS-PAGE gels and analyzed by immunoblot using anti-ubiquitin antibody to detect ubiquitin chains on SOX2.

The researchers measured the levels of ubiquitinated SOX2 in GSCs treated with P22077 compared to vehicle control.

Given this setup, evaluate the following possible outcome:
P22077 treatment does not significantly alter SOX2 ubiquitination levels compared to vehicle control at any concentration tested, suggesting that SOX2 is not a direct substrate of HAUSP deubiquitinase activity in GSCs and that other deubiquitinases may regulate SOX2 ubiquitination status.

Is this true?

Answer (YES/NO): NO